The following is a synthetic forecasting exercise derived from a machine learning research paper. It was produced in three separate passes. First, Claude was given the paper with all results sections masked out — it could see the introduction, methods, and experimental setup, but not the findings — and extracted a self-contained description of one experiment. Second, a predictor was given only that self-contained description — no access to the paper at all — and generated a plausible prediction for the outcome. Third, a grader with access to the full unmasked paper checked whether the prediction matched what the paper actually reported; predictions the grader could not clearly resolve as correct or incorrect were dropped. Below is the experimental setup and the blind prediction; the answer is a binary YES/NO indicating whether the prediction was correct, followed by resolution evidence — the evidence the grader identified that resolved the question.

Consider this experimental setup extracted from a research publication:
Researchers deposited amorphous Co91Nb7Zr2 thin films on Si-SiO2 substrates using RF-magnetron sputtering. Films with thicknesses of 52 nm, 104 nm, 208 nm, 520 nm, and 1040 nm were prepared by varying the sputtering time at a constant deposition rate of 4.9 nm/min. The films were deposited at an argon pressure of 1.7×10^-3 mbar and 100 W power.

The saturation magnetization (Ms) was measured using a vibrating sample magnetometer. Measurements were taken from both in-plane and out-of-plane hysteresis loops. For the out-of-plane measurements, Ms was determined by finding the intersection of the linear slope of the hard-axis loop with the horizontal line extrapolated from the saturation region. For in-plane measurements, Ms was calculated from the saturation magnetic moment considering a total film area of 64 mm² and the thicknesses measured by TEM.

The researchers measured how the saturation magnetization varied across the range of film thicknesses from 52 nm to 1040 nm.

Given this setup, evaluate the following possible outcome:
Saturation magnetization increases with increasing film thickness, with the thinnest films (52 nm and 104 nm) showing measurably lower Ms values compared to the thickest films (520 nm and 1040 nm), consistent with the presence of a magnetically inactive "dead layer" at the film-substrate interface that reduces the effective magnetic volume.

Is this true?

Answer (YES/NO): NO